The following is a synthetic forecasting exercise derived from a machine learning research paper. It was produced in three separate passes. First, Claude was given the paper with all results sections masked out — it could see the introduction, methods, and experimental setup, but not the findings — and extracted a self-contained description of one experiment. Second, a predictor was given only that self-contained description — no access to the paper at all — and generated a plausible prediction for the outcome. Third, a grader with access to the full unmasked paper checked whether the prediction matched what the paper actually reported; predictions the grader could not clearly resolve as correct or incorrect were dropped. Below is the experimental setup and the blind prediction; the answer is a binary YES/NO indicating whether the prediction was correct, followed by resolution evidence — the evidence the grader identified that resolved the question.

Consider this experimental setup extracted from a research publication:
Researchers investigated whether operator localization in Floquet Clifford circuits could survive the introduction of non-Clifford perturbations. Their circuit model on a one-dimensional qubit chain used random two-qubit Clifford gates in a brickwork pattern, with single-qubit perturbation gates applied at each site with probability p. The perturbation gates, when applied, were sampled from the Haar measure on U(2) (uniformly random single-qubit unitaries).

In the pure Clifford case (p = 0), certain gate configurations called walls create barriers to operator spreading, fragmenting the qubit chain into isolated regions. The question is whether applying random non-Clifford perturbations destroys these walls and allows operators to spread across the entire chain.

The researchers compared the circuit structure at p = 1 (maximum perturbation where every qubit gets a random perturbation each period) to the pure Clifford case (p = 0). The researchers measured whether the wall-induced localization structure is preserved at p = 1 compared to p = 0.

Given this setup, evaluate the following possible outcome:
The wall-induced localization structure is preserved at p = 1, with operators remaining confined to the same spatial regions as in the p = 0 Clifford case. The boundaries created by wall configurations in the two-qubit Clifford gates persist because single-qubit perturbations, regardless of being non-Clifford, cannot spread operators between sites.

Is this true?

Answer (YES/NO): NO